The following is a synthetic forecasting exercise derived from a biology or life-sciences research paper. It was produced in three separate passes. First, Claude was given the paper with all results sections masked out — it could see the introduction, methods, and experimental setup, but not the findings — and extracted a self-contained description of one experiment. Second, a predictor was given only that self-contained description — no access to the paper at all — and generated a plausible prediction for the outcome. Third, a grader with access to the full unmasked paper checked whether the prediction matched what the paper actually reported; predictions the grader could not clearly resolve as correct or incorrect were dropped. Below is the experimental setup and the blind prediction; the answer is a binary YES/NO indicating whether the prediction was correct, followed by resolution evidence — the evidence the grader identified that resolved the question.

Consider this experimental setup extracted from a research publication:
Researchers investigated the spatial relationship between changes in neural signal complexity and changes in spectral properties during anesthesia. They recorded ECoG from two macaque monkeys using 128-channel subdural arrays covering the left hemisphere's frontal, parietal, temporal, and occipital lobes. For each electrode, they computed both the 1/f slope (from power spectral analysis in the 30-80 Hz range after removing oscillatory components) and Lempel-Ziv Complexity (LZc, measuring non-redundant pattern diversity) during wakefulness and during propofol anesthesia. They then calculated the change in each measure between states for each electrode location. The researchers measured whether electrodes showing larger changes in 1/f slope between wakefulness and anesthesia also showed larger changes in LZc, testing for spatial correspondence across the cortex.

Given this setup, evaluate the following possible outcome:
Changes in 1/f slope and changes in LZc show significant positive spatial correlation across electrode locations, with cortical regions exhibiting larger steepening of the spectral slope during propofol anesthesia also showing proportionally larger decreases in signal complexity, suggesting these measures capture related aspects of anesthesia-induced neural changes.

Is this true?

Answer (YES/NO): NO